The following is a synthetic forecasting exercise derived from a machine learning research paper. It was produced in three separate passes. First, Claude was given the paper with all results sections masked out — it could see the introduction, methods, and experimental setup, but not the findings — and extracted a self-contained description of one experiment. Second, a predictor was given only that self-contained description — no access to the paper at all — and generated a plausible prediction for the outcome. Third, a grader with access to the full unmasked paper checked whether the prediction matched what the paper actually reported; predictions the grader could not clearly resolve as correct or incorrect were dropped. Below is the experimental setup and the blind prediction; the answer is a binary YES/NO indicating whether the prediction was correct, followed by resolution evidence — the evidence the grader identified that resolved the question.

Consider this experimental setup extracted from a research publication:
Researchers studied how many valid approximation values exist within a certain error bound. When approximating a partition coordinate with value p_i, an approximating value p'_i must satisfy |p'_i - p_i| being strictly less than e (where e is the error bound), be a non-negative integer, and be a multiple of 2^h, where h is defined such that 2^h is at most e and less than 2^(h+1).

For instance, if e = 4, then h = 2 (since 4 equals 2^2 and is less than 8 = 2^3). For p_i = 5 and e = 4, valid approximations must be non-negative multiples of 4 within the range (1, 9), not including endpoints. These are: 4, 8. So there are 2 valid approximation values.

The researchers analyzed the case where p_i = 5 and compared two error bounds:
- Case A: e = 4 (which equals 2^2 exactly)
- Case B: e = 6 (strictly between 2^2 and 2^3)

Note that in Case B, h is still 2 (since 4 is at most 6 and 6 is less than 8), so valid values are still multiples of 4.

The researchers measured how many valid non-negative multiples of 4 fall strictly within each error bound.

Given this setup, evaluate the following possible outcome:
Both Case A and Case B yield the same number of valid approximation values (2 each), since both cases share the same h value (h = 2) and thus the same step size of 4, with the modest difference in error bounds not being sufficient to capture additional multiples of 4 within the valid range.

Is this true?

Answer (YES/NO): NO